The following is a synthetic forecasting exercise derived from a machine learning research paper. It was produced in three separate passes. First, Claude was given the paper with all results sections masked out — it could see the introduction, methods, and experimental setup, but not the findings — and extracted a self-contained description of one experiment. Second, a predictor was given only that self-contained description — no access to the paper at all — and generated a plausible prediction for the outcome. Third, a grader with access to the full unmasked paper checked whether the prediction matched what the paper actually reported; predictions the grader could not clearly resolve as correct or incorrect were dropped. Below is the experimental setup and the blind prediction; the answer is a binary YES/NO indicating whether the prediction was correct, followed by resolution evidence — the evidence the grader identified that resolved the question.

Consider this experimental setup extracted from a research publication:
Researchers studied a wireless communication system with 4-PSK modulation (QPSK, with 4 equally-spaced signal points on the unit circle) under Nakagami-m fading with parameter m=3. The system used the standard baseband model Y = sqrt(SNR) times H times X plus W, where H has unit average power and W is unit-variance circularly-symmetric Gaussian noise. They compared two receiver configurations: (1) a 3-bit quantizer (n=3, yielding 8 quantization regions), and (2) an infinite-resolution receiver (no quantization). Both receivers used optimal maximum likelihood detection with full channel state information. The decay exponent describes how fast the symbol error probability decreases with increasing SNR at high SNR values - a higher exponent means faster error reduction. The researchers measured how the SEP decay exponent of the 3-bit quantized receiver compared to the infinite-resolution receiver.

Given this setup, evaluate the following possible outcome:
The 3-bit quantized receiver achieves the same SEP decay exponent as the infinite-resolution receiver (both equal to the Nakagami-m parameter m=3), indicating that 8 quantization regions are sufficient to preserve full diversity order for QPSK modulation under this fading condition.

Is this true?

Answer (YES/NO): YES